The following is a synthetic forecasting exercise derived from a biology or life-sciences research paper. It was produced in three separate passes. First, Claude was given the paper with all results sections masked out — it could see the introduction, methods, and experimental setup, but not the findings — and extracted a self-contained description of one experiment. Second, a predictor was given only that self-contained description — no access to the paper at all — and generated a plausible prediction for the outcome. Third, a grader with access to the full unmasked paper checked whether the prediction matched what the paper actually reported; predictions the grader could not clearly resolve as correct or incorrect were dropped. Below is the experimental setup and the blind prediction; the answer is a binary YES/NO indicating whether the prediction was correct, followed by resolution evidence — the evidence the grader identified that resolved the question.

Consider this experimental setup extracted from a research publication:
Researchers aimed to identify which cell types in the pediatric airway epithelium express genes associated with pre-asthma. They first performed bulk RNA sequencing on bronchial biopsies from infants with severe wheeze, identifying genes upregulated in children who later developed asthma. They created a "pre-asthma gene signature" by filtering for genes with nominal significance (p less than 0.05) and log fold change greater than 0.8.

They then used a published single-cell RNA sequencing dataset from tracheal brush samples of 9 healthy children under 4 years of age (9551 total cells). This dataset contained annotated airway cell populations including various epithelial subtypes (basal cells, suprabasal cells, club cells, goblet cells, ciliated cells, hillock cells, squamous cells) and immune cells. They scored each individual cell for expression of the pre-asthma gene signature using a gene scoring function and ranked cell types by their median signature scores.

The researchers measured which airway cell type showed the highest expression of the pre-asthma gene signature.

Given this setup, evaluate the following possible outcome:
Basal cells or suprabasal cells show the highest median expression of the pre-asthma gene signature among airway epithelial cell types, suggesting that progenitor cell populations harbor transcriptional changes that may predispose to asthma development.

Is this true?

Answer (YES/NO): NO